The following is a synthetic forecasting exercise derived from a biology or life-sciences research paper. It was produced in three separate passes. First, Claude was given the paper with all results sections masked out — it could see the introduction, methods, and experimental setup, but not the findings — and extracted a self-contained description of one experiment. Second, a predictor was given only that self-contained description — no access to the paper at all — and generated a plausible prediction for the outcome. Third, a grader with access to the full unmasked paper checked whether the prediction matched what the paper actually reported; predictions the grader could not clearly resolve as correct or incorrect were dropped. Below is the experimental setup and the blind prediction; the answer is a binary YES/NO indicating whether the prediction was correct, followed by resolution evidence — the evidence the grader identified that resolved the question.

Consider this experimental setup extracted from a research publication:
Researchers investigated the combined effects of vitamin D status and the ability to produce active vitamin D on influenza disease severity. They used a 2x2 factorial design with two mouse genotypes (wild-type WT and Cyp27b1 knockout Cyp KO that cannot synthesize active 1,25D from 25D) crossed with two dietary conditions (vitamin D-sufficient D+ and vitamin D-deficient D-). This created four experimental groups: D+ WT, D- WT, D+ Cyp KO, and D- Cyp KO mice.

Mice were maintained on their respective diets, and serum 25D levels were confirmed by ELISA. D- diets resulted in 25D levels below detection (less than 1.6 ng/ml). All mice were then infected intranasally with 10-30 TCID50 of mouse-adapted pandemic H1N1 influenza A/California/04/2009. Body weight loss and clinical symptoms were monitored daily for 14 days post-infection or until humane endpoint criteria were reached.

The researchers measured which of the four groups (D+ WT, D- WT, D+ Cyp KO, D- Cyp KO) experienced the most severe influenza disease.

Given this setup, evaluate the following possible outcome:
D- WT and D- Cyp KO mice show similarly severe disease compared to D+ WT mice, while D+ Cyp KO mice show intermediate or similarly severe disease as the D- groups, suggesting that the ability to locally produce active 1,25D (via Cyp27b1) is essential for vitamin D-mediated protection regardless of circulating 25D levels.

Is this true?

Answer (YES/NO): NO